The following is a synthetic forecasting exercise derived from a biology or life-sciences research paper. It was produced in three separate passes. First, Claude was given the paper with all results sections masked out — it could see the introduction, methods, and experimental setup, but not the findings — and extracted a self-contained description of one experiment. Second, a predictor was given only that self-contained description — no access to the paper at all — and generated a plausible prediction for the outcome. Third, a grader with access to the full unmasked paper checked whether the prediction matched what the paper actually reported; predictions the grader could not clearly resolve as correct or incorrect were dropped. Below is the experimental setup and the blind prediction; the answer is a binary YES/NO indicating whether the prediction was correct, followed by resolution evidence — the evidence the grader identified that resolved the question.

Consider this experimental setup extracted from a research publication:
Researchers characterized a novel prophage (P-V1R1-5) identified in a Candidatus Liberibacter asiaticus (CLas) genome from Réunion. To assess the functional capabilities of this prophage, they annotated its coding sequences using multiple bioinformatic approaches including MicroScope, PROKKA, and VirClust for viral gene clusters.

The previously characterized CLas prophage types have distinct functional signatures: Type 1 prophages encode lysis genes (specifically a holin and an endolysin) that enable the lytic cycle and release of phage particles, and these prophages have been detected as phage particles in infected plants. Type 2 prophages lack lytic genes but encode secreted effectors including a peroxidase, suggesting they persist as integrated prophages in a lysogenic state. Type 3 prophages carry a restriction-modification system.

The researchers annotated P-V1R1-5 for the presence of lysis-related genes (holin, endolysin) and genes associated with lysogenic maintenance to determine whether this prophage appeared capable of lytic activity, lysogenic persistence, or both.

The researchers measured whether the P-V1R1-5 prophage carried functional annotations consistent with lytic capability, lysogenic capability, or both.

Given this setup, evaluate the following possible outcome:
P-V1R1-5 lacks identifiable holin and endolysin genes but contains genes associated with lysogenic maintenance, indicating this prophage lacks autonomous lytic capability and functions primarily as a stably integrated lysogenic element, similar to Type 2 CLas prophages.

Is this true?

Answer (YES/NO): NO